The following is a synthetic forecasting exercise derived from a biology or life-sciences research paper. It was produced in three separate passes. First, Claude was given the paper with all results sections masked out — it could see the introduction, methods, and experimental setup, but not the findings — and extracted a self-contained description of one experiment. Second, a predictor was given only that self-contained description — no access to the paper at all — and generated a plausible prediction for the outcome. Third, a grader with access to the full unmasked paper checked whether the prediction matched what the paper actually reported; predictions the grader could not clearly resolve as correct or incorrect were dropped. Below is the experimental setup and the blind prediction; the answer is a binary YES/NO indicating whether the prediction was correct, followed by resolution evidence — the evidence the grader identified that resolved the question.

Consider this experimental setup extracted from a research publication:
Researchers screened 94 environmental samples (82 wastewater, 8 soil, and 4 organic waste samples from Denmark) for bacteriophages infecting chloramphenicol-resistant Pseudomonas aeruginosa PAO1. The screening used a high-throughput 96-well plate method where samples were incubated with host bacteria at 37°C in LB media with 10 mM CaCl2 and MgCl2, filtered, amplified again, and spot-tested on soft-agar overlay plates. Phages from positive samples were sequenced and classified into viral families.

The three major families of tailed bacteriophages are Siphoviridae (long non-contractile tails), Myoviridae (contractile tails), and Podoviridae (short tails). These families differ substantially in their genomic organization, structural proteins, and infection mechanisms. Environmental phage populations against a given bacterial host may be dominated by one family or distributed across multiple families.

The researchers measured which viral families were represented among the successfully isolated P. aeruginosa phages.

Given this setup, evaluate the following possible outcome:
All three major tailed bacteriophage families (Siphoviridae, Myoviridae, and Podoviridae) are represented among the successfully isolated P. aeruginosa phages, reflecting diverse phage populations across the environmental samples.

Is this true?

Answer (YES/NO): YES